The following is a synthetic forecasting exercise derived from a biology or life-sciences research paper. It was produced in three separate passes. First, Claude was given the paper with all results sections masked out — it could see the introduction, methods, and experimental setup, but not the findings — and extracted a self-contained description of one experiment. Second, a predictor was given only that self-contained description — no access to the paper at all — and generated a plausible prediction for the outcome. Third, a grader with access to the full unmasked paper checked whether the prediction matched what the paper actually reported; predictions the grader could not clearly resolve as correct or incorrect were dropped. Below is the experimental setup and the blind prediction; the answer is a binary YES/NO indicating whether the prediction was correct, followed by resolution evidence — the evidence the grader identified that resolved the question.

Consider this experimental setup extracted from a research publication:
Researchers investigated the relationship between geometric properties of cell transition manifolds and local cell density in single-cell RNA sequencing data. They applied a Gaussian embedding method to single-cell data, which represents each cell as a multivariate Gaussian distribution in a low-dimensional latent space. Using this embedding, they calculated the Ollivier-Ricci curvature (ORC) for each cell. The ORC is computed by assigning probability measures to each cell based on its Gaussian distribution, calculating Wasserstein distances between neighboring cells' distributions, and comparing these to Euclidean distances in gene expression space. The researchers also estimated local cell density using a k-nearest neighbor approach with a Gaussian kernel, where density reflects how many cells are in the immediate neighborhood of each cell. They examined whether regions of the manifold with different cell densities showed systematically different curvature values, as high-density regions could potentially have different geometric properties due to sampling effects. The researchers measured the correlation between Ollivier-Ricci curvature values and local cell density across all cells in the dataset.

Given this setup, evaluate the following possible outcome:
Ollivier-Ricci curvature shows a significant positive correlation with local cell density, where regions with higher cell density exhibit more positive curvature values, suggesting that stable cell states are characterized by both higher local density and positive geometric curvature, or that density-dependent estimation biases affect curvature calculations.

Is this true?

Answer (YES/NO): NO